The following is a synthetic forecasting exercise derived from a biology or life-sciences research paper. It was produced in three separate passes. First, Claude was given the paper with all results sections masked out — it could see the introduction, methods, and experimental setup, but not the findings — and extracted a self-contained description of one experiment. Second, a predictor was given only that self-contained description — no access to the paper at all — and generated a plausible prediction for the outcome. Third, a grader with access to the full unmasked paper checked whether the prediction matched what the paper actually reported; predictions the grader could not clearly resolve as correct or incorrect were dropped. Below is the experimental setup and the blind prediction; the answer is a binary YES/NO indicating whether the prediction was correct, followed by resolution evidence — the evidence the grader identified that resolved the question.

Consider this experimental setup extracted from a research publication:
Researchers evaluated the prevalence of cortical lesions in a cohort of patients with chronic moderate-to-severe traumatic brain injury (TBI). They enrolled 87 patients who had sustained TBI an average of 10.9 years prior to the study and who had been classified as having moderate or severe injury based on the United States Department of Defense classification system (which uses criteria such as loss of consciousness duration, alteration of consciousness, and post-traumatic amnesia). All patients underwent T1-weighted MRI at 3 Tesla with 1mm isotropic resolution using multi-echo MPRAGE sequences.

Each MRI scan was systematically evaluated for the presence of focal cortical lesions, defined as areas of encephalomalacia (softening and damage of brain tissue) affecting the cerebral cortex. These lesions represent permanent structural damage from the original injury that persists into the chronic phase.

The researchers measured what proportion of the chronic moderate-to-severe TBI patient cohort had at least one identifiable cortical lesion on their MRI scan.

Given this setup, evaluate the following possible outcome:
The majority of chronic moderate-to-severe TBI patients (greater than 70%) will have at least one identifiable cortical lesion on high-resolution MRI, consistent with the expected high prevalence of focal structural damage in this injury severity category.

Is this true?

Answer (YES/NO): NO